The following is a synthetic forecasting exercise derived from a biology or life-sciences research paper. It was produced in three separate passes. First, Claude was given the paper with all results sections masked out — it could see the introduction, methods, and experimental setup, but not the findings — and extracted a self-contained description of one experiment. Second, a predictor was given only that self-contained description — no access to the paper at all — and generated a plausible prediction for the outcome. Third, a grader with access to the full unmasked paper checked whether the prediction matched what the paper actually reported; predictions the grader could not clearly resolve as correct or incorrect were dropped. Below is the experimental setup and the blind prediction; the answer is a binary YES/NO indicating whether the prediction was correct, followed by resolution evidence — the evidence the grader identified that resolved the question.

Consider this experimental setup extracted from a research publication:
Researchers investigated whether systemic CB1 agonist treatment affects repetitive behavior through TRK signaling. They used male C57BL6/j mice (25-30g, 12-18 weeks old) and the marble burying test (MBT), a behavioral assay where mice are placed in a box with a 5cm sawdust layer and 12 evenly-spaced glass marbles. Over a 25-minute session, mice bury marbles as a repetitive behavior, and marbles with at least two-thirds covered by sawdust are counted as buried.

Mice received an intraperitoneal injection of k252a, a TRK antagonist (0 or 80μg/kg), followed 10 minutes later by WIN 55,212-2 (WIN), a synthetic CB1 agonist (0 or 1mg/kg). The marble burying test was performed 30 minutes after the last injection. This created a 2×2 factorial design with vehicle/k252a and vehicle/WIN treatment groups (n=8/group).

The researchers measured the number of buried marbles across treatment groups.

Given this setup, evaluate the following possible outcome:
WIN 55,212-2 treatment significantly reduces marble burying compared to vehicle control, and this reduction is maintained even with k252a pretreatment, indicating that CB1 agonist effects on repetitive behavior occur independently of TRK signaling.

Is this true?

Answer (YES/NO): NO